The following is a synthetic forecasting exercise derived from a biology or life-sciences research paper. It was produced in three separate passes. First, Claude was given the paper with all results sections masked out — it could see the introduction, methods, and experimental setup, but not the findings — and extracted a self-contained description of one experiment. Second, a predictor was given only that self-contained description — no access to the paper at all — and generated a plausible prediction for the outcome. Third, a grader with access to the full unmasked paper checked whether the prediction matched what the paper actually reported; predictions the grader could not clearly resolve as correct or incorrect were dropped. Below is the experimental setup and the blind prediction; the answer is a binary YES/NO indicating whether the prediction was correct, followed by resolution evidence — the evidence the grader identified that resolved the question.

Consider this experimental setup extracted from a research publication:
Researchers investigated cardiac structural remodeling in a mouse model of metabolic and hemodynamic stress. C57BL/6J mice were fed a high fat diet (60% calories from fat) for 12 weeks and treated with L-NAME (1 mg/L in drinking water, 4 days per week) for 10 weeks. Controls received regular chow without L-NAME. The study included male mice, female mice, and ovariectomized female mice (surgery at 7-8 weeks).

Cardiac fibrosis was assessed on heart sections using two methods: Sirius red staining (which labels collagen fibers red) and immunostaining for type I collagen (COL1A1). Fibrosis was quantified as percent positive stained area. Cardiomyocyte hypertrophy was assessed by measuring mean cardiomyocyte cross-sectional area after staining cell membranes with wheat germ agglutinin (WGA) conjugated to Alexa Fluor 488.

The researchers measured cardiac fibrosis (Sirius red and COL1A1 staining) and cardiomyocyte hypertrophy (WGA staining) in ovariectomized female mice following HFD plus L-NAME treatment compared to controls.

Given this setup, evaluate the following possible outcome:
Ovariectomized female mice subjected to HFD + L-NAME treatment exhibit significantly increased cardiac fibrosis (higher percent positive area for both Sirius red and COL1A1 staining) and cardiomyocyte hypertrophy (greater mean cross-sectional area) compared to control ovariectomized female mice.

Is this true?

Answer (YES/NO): YES